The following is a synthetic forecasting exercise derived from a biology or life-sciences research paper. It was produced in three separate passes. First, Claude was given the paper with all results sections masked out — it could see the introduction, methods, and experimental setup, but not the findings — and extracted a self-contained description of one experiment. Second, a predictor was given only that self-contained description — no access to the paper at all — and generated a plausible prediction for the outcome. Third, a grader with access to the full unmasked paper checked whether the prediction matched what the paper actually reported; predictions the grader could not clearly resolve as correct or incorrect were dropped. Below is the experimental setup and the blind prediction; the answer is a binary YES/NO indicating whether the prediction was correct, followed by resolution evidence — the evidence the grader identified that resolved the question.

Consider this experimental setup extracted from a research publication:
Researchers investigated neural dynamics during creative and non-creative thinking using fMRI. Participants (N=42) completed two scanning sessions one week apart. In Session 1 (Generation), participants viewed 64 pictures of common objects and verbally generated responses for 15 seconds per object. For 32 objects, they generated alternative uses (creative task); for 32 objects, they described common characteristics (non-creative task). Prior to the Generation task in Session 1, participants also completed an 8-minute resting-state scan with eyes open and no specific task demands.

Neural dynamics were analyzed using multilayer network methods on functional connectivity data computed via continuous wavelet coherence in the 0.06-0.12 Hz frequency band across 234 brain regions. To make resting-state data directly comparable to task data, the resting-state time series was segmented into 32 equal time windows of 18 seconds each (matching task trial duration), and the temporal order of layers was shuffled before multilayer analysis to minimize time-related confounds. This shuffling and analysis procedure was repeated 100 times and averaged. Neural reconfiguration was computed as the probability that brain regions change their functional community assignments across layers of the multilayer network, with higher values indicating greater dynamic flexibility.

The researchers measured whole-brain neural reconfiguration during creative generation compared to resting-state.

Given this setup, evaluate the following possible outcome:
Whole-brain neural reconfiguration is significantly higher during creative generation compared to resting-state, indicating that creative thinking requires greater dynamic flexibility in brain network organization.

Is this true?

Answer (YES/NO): YES